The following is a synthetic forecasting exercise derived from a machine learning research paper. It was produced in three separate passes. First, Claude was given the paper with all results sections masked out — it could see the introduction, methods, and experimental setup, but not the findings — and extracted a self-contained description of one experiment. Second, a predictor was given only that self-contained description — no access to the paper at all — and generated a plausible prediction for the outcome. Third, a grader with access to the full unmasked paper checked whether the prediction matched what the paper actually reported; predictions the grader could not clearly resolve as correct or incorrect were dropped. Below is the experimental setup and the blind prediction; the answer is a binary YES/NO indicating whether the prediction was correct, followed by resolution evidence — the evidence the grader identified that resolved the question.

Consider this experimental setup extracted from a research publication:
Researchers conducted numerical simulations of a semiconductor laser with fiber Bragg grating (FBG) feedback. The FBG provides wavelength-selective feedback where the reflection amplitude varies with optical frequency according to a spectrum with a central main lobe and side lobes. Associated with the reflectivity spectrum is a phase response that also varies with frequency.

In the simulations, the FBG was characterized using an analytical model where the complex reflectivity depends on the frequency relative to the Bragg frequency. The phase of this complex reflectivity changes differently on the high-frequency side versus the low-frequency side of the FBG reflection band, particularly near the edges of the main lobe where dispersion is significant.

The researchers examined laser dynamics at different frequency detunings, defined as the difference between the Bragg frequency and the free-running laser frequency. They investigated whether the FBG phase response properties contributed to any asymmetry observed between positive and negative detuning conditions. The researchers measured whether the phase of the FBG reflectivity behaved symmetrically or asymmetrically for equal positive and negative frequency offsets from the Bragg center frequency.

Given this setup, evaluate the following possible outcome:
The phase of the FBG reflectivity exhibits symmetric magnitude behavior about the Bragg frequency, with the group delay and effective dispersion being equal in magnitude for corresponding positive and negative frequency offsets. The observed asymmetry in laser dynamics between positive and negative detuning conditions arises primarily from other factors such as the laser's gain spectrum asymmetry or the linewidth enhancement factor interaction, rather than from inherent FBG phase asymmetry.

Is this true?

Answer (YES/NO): NO